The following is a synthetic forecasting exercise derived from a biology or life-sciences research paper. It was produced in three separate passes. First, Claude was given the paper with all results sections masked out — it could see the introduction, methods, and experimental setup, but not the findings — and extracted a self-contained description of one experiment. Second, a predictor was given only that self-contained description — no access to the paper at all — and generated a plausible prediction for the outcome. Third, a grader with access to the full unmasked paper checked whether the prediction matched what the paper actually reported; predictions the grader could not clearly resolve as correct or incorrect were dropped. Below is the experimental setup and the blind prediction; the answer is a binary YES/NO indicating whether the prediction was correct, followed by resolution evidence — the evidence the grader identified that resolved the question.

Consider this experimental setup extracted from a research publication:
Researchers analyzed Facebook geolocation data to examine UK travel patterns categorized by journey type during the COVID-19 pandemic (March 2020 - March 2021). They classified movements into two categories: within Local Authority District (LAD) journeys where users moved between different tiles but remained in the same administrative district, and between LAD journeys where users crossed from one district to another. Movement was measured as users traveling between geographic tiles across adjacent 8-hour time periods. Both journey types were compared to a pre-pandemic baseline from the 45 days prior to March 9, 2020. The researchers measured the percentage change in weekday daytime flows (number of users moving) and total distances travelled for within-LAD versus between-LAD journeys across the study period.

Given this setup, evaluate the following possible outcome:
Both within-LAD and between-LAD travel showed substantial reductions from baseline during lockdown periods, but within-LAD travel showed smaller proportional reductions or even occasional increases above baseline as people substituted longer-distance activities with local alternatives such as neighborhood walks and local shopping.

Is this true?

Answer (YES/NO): NO